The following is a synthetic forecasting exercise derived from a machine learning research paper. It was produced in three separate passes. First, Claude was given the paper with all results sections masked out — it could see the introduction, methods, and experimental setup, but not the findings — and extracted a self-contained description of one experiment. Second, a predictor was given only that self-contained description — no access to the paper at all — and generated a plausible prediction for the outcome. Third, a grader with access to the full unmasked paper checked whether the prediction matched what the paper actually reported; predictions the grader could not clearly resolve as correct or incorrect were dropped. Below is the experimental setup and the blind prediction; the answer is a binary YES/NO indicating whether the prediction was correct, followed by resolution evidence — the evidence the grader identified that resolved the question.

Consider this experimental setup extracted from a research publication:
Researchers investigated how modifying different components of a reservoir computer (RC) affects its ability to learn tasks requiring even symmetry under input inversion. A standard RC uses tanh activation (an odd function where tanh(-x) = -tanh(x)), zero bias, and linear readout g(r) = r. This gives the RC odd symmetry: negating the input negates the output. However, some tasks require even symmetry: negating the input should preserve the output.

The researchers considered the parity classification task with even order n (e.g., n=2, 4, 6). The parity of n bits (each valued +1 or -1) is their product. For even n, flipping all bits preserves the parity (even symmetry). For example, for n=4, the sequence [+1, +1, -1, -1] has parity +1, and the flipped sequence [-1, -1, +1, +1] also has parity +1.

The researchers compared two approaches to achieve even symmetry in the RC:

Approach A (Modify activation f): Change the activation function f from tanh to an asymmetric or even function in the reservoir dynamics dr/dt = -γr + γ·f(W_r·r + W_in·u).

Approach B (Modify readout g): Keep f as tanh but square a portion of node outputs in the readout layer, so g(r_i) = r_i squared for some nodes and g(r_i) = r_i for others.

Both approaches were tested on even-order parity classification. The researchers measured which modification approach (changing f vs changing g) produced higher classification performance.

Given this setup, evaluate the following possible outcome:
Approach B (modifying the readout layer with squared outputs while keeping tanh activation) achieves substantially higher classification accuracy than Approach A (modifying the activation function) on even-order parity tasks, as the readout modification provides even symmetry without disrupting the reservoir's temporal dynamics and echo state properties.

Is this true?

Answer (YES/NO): YES